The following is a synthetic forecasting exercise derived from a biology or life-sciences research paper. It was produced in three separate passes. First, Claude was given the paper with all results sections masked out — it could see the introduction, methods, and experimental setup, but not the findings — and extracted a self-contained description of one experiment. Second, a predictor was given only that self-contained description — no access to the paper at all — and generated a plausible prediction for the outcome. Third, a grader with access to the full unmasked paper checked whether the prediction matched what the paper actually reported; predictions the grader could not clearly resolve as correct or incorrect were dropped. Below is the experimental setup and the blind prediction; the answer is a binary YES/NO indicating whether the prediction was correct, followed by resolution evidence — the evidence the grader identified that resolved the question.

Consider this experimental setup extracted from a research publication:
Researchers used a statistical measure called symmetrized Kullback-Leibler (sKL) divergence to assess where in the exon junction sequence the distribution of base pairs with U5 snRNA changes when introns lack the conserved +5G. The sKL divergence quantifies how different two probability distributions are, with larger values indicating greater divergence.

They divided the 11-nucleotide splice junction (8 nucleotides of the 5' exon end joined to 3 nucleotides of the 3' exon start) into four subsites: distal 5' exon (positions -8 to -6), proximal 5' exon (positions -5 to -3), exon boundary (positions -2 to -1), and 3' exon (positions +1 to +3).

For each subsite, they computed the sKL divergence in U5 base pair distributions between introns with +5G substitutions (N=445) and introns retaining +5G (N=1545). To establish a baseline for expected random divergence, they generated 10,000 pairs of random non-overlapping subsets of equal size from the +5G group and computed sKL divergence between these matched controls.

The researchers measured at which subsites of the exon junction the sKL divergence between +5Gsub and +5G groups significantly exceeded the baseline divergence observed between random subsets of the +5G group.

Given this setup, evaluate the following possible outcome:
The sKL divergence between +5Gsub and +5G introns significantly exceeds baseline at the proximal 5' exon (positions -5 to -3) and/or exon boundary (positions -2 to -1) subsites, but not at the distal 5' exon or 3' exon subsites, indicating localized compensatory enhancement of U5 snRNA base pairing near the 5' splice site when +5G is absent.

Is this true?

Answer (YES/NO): YES